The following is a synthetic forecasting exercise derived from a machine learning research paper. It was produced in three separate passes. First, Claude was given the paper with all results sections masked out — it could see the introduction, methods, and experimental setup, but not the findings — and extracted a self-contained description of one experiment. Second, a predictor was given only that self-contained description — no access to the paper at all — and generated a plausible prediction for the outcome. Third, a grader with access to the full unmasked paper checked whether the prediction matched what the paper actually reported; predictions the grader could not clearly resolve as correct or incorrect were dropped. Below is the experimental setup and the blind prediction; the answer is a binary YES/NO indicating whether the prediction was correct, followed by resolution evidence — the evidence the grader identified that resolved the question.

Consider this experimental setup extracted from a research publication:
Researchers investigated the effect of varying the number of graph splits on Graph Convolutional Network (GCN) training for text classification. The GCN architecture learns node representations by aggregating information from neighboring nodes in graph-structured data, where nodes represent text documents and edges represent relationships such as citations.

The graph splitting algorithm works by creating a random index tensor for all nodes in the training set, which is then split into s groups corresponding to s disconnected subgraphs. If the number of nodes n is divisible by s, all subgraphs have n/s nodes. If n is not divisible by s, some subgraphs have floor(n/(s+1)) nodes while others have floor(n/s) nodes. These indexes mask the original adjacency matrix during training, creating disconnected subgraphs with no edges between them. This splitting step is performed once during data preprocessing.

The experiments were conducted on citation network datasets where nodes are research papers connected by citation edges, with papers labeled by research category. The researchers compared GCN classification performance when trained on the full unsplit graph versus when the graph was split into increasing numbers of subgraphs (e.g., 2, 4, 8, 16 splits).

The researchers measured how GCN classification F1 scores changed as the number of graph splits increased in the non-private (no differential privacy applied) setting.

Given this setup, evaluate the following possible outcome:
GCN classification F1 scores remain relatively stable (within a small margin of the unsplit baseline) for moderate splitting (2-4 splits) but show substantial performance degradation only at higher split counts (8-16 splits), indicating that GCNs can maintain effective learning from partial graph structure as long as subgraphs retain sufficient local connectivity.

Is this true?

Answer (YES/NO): NO